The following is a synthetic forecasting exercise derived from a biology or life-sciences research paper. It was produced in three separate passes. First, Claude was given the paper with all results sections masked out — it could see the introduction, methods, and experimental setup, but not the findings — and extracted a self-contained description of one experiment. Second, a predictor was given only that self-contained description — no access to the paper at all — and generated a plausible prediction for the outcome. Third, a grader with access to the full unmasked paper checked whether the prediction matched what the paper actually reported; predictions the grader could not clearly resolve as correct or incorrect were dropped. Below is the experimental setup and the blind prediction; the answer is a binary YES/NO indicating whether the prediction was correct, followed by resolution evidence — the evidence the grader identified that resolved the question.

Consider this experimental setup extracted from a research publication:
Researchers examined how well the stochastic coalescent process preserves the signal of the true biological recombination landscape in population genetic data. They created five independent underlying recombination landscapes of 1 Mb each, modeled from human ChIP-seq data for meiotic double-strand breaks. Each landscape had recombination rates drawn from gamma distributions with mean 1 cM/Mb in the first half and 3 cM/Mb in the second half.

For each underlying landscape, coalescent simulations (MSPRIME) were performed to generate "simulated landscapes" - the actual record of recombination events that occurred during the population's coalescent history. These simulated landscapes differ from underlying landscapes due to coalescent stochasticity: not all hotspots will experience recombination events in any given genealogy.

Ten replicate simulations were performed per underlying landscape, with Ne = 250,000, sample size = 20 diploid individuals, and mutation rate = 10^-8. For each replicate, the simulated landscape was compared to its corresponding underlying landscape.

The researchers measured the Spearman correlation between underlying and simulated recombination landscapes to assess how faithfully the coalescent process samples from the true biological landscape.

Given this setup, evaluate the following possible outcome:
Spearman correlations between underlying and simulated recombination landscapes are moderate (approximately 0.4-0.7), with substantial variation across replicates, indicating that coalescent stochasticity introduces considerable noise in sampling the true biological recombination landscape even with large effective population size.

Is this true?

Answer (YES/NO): NO